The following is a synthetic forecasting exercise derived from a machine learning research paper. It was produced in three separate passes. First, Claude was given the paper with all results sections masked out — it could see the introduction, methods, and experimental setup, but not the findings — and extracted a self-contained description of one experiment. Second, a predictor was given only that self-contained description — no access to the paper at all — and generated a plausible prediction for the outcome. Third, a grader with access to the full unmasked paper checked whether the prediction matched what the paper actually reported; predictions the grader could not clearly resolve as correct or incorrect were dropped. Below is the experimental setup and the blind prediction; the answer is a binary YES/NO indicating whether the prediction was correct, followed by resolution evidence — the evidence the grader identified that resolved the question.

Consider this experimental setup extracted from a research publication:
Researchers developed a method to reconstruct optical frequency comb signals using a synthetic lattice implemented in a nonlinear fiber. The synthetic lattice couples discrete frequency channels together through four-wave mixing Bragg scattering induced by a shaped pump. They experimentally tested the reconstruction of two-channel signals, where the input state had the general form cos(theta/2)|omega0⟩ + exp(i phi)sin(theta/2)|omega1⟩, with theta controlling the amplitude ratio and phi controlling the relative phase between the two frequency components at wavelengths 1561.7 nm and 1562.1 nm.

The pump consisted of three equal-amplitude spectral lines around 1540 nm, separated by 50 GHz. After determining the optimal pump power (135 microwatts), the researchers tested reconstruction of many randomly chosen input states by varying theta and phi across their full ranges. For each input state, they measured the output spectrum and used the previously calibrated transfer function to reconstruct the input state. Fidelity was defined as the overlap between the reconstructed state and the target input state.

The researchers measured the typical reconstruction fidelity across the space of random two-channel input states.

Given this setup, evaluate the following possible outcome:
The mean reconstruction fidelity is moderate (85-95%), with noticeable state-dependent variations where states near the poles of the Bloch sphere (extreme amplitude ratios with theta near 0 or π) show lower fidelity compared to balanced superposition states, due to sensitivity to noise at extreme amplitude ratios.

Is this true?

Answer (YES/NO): NO